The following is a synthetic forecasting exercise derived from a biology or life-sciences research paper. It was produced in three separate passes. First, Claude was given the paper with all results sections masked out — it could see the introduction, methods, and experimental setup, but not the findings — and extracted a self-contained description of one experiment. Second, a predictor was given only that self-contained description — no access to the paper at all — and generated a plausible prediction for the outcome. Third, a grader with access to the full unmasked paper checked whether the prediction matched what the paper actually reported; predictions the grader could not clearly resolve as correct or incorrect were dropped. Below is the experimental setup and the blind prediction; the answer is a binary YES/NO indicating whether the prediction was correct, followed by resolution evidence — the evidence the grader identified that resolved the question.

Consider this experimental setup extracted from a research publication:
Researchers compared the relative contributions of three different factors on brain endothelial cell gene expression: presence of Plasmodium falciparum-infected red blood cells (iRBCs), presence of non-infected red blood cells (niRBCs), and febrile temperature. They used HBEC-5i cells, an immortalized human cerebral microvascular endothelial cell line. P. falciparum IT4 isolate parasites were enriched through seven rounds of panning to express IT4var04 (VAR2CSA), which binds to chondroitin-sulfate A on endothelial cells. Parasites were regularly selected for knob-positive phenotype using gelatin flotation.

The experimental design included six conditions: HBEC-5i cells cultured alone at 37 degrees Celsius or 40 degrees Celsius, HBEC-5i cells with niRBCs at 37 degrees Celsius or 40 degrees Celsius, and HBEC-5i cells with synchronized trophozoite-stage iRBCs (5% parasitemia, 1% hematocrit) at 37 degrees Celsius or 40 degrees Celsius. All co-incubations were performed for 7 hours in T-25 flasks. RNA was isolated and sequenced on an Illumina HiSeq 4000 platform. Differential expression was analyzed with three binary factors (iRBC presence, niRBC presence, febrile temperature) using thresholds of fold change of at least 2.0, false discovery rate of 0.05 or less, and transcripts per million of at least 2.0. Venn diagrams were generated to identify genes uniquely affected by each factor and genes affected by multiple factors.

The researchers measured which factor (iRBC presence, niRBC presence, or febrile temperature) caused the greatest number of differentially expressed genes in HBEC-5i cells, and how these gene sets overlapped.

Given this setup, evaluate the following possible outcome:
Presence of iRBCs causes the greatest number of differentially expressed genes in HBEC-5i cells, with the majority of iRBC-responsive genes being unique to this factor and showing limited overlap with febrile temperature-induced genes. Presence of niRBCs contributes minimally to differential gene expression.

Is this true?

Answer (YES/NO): NO